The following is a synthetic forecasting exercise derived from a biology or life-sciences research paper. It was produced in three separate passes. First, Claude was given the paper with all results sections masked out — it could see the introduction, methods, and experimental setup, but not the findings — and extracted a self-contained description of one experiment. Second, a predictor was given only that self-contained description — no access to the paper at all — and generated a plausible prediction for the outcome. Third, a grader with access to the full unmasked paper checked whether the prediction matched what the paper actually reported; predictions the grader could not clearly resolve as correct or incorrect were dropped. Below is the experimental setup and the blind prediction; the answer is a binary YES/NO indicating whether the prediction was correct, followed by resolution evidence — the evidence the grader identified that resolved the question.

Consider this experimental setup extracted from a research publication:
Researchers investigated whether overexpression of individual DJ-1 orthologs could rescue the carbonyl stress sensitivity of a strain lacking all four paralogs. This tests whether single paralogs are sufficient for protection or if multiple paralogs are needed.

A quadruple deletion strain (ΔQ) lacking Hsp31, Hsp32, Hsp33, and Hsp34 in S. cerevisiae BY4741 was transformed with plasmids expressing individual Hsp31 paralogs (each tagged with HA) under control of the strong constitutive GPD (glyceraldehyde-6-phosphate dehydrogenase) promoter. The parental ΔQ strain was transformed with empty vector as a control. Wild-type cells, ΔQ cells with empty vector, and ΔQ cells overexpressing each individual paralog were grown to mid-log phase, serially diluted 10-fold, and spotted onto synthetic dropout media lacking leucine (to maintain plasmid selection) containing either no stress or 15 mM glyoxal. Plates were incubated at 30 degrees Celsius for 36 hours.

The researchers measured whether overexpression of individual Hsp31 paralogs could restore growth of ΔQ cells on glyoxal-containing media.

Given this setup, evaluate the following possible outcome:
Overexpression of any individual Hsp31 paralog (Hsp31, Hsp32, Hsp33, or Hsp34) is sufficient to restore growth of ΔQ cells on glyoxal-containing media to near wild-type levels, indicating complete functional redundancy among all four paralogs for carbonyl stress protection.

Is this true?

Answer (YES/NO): NO